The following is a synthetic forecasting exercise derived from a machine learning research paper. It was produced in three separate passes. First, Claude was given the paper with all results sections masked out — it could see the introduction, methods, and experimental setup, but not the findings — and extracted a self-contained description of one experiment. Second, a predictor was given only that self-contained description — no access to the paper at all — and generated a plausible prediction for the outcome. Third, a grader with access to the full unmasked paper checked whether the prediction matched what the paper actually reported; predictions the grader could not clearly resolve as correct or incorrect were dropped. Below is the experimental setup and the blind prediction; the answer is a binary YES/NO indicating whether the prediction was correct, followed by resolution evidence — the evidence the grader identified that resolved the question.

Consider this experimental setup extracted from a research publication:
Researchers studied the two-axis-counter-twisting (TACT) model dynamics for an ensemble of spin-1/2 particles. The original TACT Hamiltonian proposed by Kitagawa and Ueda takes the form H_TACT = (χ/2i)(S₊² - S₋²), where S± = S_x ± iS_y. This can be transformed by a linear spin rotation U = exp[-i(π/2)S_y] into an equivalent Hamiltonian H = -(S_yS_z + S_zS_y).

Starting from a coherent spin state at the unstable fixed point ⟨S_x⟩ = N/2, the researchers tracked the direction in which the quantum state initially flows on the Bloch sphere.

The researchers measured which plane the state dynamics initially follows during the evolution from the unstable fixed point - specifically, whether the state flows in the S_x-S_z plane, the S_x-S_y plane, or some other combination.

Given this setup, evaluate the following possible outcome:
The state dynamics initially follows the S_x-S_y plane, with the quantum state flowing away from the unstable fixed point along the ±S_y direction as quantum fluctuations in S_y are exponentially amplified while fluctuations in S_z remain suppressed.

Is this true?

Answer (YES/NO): NO